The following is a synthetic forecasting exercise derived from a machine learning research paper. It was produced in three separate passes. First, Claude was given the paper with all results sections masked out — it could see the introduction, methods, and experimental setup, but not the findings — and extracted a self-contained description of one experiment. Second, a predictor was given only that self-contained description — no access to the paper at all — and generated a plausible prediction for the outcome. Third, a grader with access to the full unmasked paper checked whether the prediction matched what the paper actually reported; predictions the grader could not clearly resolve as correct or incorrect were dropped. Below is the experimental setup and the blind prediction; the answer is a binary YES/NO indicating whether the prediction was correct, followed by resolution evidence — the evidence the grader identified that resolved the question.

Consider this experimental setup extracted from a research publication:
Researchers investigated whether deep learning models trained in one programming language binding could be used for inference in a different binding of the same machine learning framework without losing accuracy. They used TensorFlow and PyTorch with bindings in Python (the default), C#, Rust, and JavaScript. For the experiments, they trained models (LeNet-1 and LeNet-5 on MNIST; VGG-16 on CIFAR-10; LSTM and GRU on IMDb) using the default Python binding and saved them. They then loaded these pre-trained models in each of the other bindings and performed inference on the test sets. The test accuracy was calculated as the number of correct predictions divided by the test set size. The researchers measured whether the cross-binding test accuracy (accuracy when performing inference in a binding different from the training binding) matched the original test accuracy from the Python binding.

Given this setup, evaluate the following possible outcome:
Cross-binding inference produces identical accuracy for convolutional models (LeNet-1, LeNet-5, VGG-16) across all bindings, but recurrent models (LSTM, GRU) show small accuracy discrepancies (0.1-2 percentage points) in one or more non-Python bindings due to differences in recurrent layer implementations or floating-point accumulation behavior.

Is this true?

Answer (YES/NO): NO